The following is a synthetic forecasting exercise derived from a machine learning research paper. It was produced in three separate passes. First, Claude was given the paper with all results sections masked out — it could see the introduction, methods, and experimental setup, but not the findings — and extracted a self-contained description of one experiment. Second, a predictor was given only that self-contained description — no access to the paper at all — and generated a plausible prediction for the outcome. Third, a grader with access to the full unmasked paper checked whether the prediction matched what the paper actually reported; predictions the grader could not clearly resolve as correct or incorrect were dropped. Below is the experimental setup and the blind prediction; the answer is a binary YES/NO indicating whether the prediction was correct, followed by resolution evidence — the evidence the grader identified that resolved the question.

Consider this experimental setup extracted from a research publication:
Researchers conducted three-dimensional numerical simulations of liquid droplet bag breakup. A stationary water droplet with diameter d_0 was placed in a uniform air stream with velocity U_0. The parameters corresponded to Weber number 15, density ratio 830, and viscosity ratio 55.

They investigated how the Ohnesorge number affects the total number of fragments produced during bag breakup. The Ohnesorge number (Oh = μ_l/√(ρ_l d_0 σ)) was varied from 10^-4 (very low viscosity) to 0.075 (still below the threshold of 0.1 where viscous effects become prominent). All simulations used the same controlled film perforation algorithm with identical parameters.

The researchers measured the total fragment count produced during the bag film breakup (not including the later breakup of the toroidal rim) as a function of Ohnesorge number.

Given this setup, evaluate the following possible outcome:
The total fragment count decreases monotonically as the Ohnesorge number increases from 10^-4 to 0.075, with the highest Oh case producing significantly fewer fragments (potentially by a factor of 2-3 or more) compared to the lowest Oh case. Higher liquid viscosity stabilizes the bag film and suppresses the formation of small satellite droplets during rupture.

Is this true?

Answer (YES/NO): YES